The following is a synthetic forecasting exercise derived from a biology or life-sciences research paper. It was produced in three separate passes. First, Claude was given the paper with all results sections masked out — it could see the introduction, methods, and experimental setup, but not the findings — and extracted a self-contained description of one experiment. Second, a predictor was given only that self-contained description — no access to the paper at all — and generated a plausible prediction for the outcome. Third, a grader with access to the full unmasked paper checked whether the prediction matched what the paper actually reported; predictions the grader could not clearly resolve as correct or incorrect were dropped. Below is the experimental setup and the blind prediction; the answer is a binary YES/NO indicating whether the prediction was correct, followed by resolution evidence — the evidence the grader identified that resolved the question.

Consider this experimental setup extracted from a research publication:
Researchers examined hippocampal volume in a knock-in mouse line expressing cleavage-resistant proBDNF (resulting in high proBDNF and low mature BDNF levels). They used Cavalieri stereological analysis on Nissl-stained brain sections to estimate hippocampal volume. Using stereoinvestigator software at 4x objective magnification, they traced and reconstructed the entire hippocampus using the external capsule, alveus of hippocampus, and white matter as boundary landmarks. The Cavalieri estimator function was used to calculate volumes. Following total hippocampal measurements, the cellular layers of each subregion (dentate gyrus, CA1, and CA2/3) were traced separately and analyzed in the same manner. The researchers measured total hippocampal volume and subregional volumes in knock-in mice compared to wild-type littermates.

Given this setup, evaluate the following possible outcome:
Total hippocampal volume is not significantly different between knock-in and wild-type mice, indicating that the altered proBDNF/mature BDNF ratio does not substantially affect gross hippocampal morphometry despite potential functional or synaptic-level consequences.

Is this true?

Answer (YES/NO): NO